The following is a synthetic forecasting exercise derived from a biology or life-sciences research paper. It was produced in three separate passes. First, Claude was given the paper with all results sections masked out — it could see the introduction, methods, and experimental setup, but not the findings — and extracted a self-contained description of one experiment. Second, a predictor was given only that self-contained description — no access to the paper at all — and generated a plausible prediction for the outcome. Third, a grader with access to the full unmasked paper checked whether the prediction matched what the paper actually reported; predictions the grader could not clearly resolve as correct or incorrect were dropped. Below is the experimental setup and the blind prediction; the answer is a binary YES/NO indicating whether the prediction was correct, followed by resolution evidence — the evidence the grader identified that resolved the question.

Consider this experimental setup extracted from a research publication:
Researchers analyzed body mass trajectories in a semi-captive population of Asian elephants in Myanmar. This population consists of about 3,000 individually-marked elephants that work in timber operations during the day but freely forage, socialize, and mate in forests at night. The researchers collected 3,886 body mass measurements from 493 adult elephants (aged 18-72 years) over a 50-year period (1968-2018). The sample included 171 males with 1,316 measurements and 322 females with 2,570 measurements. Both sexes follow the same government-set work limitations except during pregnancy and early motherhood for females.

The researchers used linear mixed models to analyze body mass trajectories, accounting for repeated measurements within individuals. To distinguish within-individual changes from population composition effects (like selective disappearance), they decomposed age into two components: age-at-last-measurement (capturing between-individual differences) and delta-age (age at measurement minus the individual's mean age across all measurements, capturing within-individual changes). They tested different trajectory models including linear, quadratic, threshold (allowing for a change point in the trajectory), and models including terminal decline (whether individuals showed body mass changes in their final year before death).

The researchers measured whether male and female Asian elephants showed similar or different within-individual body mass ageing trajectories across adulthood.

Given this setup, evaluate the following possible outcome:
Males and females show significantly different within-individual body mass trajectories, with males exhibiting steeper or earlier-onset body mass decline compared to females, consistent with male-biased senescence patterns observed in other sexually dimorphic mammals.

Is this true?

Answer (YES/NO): YES